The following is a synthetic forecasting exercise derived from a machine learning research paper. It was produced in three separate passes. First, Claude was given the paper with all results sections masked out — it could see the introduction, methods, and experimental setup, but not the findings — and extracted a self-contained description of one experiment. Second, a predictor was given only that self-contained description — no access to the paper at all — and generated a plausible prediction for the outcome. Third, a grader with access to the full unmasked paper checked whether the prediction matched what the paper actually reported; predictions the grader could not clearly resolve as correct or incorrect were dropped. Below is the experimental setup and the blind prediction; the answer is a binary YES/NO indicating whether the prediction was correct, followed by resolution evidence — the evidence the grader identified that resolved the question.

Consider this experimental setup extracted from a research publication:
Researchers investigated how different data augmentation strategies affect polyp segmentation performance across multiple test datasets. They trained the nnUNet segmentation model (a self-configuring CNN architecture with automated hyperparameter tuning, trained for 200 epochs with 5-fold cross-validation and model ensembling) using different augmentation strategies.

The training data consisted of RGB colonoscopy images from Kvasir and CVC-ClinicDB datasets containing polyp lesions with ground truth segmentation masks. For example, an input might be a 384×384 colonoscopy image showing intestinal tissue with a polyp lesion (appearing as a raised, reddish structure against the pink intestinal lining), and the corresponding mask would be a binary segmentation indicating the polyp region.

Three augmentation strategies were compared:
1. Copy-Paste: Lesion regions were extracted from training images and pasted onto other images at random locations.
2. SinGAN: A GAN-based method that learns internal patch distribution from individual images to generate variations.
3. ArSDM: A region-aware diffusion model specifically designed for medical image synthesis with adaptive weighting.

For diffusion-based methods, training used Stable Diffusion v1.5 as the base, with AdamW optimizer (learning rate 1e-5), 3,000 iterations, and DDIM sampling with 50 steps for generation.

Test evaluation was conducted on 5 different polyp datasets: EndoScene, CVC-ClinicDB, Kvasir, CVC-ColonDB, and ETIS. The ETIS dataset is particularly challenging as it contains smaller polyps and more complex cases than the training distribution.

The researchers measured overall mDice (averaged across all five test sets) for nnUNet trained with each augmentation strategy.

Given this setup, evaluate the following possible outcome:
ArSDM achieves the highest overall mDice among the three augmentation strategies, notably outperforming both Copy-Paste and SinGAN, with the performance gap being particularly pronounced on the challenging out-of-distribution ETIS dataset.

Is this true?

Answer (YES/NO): NO